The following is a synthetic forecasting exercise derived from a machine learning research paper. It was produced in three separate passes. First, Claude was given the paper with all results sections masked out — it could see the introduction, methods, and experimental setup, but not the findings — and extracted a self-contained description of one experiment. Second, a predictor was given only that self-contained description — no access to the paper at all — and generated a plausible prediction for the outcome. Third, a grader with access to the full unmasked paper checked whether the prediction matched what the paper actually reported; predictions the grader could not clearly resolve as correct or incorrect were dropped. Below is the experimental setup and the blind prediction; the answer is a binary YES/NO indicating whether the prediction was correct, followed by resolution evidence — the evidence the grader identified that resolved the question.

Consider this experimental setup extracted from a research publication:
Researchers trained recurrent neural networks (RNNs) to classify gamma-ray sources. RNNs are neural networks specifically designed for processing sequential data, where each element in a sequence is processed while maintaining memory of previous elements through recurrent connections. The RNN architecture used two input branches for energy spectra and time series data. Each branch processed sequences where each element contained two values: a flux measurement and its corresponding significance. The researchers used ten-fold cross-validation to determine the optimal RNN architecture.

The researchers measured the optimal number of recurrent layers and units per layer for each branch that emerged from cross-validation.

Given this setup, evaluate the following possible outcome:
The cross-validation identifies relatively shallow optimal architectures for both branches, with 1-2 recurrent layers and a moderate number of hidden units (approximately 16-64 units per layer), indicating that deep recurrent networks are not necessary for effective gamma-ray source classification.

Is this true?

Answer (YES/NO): NO